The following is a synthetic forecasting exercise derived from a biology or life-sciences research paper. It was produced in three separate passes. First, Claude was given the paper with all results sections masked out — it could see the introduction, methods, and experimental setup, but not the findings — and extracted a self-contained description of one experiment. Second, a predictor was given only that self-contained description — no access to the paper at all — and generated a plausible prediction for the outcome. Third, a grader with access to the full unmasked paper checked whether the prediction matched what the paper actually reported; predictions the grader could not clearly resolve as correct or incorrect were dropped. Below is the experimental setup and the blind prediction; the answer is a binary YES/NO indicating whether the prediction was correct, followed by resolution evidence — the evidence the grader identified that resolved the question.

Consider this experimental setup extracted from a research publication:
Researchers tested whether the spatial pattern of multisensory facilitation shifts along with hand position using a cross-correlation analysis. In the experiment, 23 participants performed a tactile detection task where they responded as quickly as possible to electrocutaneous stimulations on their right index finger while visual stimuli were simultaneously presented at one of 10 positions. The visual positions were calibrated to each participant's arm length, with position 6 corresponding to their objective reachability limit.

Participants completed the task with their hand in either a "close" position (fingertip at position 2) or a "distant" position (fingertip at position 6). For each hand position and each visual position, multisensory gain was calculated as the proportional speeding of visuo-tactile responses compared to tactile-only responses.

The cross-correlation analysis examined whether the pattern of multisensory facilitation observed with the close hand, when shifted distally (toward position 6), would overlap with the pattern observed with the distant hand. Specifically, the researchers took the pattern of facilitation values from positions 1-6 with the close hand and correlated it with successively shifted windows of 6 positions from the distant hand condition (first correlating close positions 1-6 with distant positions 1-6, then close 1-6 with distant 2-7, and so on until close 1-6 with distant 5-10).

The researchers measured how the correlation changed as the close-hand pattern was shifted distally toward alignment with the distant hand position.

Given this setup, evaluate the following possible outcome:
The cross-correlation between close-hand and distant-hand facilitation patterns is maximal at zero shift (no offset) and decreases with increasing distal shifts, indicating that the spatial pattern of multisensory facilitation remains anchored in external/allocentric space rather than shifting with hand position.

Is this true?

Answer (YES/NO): NO